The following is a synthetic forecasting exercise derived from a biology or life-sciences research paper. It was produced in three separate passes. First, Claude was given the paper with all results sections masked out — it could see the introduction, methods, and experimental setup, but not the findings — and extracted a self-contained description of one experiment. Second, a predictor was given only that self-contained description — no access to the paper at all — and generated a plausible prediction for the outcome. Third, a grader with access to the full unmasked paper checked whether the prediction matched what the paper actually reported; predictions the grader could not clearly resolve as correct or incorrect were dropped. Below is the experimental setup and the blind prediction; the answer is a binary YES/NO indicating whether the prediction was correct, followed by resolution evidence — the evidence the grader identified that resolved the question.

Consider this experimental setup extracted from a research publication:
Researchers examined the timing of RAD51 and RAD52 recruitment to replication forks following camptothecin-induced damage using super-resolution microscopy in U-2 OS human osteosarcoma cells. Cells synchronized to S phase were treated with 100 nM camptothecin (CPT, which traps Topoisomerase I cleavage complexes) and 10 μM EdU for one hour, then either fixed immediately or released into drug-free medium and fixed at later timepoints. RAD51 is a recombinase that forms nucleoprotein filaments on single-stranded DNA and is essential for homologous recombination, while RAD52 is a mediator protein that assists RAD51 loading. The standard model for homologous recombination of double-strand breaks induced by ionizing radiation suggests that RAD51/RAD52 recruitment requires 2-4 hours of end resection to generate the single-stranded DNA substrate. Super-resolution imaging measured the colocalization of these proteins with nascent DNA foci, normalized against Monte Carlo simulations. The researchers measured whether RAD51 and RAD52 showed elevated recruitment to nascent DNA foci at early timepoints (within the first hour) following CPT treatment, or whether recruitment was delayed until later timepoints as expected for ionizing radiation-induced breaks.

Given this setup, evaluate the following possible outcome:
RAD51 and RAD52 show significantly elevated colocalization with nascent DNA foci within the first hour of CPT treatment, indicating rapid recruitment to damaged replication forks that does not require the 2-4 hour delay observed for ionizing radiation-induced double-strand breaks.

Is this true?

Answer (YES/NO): YES